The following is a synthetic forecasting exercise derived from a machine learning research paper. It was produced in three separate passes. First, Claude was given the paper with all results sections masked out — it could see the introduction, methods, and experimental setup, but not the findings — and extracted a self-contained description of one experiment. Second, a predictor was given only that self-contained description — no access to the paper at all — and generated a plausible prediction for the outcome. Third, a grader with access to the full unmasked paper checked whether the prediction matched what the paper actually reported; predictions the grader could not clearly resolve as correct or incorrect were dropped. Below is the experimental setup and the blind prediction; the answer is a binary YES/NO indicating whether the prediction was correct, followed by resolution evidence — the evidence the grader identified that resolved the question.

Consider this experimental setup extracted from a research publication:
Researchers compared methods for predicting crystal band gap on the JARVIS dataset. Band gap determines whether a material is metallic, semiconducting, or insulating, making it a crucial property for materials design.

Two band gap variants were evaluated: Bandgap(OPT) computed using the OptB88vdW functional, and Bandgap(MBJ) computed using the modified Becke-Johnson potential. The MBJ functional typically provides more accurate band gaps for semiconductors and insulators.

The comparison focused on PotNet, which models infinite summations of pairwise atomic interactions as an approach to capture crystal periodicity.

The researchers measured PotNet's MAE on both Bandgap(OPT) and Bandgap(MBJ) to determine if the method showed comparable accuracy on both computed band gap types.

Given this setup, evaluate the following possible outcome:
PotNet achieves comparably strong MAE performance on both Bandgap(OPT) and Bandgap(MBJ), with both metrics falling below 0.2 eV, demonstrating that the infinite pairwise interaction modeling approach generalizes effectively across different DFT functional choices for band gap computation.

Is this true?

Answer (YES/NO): NO